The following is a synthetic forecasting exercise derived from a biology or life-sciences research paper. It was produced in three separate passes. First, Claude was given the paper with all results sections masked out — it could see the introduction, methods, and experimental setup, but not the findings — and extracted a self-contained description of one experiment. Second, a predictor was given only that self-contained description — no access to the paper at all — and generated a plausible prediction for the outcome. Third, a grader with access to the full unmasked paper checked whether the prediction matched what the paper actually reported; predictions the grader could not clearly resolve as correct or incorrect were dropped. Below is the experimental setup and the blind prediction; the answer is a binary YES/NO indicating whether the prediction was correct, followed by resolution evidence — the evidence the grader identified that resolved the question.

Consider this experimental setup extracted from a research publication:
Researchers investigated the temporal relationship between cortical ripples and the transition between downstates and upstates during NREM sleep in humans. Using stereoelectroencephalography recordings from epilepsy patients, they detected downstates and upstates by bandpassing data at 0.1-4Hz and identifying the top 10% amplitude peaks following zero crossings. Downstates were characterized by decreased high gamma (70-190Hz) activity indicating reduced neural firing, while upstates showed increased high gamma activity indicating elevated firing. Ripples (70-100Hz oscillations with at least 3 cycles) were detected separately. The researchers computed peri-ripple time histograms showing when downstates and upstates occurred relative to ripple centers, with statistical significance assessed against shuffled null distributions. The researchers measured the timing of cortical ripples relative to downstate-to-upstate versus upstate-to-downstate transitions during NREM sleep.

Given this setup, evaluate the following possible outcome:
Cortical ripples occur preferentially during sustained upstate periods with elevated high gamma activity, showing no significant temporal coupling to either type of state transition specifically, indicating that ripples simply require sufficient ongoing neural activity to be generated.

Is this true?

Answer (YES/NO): NO